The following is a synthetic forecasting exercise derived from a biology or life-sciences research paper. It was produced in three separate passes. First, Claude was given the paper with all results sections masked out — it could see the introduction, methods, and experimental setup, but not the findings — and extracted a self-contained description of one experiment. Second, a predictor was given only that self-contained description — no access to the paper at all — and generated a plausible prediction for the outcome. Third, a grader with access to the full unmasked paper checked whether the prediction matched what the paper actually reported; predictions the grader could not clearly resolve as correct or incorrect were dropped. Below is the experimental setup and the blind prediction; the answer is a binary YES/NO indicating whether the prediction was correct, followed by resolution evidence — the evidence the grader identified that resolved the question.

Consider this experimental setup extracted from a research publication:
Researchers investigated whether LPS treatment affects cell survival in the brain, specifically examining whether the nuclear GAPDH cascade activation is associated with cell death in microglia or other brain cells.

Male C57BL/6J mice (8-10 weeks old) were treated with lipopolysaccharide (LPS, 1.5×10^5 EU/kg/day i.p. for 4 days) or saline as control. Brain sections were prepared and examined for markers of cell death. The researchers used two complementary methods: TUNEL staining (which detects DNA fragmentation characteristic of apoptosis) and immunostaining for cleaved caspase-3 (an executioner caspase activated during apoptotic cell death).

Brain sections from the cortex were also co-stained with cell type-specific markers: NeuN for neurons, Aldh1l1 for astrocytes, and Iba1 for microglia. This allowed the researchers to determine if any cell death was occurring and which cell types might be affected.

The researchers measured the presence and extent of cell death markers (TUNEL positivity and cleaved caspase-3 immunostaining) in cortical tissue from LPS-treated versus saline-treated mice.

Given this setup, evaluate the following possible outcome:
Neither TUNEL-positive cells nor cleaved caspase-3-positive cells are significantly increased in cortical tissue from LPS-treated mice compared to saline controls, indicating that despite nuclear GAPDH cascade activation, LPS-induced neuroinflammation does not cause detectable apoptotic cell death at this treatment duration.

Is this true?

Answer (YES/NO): YES